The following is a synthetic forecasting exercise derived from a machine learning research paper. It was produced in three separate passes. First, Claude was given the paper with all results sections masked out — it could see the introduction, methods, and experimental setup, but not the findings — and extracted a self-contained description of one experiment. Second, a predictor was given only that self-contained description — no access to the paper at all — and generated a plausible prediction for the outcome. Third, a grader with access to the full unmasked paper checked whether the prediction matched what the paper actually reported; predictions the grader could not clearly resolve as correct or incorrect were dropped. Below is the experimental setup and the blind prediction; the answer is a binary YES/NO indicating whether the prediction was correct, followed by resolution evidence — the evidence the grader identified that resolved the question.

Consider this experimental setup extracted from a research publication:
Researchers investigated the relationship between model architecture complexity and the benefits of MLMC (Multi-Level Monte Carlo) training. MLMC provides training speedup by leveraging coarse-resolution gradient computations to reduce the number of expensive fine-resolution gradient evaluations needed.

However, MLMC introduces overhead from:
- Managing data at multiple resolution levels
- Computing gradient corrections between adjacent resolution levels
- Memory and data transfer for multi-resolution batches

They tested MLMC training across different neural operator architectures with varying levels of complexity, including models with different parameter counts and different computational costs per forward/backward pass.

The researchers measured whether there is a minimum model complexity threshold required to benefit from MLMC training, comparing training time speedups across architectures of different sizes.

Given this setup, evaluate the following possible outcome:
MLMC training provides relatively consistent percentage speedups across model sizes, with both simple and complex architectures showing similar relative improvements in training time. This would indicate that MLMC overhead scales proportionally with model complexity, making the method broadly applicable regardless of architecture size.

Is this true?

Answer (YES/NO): NO